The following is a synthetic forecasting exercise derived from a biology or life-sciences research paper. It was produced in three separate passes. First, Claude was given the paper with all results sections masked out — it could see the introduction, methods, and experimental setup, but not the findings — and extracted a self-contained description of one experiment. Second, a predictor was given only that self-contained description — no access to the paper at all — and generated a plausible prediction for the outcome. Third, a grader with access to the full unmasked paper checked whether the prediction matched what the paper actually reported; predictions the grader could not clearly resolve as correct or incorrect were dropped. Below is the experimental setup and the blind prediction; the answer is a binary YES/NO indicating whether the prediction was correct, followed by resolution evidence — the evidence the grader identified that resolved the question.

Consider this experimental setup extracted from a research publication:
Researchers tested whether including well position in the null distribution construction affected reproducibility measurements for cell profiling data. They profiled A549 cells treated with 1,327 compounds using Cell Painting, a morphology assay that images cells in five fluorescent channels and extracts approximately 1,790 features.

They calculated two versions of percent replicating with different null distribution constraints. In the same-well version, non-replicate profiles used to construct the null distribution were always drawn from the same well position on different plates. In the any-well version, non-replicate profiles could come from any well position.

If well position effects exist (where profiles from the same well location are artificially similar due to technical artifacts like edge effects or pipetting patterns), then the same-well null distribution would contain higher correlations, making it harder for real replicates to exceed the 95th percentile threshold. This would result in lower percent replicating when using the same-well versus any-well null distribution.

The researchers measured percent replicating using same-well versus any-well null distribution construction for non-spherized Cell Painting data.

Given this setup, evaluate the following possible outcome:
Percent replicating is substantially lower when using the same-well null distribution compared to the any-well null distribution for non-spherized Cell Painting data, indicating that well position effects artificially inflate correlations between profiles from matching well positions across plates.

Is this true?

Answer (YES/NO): YES